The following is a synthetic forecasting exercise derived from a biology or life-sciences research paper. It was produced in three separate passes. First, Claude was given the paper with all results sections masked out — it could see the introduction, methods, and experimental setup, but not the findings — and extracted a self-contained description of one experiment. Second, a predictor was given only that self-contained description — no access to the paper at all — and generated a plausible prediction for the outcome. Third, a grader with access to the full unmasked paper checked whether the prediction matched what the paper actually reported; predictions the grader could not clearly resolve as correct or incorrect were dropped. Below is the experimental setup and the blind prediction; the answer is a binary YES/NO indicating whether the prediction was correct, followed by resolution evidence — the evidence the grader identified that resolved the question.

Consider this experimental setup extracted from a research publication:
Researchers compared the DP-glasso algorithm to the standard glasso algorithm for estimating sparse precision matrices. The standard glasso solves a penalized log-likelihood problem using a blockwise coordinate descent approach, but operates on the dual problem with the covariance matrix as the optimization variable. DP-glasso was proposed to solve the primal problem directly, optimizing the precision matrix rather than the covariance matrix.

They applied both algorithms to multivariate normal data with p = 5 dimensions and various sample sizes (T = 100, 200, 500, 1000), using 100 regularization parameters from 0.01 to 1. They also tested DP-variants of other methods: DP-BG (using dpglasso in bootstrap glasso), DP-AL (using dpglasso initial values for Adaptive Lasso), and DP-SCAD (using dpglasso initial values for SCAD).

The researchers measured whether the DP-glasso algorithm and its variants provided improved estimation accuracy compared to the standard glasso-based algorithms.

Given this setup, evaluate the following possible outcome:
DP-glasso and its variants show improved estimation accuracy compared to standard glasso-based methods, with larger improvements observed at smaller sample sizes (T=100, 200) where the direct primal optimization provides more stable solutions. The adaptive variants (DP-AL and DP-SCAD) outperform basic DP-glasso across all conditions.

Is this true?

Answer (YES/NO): NO